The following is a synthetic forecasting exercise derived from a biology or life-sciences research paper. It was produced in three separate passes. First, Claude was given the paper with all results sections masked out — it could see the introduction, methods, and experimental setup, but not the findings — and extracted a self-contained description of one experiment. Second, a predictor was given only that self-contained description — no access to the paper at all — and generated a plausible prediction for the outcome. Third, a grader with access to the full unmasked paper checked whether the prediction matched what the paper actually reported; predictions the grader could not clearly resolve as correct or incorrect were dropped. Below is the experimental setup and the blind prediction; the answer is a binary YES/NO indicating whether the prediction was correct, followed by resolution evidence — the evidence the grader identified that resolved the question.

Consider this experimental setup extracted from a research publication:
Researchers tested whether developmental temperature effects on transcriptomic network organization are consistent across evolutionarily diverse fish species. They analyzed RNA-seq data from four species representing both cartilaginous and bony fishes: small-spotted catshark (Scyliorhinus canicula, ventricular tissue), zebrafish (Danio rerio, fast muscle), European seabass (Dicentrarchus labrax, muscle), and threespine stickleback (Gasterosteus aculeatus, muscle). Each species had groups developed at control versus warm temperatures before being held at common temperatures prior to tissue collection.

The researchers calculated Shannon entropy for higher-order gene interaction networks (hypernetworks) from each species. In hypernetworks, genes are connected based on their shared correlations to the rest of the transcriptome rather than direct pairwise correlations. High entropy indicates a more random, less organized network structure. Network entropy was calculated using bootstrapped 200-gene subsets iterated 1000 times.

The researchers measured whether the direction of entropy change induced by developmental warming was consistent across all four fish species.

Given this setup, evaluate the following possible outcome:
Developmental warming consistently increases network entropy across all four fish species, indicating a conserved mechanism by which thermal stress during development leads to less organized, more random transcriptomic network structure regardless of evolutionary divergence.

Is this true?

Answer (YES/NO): NO